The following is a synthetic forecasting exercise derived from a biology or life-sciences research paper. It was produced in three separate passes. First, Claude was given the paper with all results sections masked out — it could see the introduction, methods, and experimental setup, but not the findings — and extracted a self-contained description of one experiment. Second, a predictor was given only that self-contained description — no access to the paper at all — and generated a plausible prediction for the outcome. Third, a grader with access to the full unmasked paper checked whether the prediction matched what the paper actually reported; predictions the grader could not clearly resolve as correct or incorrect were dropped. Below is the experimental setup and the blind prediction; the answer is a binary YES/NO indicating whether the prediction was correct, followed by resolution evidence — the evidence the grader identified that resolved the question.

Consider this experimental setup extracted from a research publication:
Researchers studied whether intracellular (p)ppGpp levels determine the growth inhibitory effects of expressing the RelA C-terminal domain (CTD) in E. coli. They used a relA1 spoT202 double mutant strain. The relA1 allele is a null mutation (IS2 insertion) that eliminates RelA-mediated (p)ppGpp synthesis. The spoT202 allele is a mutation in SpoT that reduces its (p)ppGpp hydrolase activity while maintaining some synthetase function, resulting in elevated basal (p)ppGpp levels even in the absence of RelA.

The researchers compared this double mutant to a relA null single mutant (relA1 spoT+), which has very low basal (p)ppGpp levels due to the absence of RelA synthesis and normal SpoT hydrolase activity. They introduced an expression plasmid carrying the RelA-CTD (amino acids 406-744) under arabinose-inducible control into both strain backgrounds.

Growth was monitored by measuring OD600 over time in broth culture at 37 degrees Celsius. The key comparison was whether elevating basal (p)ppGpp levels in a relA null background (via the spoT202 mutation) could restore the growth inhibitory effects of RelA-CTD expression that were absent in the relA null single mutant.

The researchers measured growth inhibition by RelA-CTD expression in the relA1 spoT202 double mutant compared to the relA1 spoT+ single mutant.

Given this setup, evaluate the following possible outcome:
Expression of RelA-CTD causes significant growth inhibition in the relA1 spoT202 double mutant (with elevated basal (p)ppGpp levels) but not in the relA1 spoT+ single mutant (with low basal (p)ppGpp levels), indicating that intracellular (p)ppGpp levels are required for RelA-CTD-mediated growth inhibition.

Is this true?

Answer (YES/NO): YES